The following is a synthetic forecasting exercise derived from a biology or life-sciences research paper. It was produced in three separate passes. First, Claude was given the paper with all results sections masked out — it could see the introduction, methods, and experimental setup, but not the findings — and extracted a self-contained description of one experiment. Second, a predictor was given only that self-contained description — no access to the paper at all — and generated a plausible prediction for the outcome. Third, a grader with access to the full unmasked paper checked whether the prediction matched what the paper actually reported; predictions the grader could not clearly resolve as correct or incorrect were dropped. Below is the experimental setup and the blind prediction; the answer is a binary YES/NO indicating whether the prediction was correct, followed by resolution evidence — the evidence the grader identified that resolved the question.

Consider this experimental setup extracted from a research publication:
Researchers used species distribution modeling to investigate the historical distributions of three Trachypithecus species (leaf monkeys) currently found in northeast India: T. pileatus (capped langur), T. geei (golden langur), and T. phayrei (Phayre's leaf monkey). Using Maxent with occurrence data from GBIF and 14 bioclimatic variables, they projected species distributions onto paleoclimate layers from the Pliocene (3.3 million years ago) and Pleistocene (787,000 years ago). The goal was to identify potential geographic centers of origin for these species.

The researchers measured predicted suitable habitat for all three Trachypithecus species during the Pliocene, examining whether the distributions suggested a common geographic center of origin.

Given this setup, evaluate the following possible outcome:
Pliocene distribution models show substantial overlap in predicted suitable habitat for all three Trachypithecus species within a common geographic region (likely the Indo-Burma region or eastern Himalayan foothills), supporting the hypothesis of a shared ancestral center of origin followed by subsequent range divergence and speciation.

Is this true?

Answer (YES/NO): NO